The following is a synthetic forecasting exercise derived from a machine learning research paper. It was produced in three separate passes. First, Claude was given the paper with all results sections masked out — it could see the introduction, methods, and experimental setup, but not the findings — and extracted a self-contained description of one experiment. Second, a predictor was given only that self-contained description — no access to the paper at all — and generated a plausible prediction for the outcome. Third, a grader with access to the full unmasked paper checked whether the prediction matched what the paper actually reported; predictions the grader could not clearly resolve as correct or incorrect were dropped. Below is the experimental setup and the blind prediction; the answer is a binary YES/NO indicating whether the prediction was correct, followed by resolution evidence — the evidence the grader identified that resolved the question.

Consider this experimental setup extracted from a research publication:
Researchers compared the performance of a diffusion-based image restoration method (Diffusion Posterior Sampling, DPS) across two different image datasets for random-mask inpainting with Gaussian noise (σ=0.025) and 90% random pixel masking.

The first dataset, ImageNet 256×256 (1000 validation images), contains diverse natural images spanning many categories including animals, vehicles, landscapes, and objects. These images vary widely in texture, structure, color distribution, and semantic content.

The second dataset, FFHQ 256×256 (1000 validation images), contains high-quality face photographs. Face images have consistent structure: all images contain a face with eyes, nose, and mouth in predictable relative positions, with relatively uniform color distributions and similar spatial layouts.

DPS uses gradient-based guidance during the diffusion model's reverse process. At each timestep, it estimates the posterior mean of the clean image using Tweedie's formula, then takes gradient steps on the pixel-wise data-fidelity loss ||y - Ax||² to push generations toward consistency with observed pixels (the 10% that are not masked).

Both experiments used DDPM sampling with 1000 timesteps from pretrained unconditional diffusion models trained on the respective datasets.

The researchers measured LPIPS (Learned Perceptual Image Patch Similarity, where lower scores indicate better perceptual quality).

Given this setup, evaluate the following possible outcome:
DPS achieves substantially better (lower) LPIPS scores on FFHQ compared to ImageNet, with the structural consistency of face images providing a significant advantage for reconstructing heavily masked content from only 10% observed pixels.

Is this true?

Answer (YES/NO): YES